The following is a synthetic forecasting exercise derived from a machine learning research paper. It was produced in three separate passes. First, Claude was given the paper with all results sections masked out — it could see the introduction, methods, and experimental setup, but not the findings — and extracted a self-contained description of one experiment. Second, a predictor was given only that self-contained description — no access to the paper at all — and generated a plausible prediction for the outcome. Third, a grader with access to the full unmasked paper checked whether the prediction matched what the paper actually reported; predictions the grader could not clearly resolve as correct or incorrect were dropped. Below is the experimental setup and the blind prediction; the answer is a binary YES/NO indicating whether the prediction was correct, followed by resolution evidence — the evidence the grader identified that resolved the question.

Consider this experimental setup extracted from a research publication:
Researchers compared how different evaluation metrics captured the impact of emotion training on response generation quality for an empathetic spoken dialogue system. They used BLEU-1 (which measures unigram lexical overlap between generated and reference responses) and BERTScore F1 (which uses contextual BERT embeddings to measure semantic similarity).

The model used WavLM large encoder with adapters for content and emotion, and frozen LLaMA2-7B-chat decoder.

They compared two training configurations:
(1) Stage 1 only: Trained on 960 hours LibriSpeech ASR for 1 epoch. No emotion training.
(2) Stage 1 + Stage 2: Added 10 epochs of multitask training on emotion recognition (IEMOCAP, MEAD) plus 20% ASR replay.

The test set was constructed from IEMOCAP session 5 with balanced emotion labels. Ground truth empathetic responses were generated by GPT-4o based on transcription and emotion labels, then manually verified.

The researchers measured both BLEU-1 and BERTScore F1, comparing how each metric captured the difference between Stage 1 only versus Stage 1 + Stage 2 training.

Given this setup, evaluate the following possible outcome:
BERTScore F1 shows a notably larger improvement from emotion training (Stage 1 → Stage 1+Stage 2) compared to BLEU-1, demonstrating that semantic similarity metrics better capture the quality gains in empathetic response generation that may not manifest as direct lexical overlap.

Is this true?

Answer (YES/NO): NO